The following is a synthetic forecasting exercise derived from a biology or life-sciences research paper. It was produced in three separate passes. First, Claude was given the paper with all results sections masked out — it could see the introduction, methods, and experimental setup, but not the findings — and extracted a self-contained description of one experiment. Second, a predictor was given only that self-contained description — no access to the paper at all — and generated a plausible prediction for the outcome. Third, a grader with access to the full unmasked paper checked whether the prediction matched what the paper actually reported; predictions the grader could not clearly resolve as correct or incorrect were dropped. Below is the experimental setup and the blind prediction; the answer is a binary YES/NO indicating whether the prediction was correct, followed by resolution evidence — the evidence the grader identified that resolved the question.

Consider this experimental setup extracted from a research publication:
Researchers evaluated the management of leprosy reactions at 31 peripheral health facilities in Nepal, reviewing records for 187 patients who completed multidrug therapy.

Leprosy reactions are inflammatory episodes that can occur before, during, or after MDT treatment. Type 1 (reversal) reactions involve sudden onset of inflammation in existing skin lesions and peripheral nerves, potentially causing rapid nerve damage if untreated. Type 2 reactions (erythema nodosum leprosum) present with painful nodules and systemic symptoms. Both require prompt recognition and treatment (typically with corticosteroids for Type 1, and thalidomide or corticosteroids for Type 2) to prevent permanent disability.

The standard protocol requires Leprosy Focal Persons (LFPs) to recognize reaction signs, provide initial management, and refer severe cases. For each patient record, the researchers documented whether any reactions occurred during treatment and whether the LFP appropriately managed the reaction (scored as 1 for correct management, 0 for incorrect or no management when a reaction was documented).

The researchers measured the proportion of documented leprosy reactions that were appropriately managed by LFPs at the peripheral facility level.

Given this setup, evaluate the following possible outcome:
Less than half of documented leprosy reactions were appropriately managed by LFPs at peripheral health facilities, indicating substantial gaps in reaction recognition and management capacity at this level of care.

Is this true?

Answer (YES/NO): YES